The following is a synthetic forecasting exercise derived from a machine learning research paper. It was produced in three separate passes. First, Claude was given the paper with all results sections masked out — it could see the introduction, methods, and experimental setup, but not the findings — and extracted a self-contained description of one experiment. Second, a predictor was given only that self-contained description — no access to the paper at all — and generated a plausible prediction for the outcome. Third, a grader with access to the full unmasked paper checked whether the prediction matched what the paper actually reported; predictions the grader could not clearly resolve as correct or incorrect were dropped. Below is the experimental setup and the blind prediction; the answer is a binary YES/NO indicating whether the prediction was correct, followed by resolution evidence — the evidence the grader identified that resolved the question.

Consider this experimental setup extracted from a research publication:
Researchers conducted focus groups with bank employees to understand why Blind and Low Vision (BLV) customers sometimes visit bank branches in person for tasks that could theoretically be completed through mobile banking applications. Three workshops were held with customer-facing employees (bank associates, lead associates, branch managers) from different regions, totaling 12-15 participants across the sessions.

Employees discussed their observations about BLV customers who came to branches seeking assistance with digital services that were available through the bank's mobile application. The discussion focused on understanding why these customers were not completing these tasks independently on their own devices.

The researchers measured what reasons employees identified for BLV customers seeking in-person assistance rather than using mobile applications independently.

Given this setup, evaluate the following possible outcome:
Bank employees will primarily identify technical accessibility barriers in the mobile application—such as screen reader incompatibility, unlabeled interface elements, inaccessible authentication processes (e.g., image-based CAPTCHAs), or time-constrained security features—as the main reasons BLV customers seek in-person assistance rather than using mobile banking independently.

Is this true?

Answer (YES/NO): NO